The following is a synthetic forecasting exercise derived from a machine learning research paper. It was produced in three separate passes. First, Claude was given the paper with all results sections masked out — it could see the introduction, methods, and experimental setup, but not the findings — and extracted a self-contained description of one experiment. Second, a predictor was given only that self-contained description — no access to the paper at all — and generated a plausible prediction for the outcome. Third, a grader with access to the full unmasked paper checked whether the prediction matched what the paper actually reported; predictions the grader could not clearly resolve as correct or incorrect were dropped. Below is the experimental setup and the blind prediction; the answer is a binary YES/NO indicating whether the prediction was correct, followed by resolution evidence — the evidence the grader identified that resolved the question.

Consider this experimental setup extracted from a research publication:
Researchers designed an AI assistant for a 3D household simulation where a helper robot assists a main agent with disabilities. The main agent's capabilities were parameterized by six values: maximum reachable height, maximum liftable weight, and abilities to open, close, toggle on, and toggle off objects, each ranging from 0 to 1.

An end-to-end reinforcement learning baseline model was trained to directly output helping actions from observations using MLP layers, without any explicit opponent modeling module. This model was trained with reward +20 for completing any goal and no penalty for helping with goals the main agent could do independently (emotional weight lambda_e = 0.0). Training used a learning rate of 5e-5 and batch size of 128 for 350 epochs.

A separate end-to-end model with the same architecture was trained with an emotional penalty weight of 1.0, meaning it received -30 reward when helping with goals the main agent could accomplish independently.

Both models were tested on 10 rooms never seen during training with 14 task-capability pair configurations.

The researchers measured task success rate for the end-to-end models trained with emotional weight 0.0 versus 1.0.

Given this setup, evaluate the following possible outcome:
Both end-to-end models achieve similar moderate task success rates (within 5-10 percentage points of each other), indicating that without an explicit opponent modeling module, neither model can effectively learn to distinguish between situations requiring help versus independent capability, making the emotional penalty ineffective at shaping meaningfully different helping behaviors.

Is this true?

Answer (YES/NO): NO